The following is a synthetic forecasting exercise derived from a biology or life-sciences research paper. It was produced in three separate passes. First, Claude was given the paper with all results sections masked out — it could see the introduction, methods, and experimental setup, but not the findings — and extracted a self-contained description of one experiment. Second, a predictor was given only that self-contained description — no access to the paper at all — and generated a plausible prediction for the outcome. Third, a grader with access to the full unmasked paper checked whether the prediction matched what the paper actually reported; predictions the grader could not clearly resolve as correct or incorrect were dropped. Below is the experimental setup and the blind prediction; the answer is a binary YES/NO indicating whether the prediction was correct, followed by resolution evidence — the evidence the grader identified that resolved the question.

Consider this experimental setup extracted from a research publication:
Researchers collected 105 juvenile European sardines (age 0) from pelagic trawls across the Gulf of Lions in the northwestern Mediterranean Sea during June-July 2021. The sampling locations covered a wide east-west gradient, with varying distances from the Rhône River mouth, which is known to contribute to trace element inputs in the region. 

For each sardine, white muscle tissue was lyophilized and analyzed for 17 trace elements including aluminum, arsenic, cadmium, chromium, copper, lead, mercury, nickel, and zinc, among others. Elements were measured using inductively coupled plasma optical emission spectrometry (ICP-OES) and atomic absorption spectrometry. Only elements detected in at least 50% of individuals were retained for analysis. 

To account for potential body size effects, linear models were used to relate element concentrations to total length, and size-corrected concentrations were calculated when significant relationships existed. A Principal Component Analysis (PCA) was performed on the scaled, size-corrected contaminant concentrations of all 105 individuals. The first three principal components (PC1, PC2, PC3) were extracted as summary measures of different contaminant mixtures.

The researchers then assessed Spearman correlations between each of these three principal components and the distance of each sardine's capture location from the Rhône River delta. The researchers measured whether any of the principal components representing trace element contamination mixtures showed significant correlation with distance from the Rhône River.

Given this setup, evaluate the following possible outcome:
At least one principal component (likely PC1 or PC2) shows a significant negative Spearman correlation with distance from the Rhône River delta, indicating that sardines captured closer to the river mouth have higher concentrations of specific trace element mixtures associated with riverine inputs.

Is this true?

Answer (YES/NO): NO